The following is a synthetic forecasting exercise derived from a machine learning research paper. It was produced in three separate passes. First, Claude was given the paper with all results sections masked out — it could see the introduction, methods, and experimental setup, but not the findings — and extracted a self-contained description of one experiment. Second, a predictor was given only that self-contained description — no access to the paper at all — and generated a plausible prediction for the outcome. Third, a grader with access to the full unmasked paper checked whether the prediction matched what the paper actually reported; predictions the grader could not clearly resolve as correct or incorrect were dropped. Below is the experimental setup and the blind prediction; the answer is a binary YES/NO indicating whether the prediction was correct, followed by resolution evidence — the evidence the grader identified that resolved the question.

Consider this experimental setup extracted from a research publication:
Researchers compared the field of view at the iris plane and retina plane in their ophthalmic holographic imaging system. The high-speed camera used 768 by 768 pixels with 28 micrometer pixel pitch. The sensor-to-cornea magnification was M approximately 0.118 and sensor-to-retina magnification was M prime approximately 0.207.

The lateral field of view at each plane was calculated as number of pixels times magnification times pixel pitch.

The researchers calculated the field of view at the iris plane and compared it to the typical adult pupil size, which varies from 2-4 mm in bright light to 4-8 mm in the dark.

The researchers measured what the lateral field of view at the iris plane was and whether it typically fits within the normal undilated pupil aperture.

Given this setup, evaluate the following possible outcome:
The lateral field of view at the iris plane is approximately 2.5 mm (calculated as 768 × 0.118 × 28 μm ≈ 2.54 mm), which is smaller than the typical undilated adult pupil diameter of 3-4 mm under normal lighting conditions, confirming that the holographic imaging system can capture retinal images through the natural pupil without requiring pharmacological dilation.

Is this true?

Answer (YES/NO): NO